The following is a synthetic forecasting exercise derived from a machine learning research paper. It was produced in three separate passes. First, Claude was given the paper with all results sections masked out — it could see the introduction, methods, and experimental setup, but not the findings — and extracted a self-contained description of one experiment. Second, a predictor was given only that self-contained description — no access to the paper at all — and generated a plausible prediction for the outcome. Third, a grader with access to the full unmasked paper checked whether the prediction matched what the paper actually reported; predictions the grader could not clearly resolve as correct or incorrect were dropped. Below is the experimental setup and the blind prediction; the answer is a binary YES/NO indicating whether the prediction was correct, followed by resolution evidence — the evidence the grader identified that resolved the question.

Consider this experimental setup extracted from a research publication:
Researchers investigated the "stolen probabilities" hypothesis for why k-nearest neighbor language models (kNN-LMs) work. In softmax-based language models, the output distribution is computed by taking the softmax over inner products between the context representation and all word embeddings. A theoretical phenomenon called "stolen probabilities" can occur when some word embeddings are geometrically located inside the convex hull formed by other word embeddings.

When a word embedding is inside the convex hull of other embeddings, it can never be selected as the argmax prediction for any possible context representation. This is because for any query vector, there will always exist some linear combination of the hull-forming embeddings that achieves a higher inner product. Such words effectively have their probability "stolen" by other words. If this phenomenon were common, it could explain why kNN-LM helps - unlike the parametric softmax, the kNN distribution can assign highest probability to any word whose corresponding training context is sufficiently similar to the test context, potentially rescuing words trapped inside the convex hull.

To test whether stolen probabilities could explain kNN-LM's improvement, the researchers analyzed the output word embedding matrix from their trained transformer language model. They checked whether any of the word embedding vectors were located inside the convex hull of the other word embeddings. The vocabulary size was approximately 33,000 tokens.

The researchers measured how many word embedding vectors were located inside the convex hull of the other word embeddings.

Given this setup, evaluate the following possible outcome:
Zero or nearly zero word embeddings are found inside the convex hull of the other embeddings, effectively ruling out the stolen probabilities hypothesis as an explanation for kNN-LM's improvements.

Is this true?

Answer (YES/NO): YES